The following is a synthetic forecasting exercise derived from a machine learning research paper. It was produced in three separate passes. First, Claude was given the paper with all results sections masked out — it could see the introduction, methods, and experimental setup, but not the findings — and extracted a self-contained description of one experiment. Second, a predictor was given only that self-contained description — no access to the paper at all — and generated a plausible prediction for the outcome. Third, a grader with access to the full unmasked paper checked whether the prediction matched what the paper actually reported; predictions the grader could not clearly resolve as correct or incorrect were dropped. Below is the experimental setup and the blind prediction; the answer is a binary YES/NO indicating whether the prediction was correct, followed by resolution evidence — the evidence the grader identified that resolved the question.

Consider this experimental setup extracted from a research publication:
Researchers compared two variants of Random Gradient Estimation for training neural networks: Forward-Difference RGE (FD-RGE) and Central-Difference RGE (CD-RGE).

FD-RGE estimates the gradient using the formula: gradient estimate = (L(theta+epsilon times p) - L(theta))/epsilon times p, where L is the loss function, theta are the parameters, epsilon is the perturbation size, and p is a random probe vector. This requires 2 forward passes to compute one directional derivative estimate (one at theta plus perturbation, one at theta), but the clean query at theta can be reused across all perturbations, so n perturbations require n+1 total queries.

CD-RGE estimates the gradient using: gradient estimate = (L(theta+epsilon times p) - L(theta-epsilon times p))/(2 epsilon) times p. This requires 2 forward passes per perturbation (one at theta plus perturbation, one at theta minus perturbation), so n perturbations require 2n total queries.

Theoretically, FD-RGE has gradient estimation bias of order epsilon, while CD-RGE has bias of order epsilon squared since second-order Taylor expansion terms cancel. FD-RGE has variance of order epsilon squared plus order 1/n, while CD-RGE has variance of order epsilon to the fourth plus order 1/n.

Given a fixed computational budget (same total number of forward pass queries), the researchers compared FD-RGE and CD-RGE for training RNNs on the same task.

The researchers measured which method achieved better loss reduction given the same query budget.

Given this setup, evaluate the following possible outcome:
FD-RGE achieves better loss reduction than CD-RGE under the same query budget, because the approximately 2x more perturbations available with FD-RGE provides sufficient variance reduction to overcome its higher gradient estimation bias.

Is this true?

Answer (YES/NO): NO